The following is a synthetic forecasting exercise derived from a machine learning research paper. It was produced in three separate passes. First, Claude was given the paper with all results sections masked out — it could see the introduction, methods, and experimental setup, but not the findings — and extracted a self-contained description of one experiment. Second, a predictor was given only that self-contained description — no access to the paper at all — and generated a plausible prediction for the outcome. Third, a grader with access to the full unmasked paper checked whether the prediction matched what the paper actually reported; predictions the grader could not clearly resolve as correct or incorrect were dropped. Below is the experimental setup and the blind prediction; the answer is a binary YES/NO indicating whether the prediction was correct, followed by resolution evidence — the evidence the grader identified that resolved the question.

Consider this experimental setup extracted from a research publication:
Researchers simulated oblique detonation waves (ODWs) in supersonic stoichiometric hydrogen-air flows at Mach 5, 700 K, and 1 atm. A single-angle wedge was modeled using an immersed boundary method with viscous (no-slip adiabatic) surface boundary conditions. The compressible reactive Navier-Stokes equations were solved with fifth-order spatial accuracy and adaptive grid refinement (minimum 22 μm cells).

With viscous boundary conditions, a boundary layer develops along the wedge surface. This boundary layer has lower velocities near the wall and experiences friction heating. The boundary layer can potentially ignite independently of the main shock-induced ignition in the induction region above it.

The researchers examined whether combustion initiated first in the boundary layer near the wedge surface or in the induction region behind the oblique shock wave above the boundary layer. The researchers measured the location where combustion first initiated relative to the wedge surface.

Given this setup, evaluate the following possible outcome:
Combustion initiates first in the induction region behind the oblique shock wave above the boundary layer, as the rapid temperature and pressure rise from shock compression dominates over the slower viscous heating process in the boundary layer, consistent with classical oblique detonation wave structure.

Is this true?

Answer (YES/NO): NO